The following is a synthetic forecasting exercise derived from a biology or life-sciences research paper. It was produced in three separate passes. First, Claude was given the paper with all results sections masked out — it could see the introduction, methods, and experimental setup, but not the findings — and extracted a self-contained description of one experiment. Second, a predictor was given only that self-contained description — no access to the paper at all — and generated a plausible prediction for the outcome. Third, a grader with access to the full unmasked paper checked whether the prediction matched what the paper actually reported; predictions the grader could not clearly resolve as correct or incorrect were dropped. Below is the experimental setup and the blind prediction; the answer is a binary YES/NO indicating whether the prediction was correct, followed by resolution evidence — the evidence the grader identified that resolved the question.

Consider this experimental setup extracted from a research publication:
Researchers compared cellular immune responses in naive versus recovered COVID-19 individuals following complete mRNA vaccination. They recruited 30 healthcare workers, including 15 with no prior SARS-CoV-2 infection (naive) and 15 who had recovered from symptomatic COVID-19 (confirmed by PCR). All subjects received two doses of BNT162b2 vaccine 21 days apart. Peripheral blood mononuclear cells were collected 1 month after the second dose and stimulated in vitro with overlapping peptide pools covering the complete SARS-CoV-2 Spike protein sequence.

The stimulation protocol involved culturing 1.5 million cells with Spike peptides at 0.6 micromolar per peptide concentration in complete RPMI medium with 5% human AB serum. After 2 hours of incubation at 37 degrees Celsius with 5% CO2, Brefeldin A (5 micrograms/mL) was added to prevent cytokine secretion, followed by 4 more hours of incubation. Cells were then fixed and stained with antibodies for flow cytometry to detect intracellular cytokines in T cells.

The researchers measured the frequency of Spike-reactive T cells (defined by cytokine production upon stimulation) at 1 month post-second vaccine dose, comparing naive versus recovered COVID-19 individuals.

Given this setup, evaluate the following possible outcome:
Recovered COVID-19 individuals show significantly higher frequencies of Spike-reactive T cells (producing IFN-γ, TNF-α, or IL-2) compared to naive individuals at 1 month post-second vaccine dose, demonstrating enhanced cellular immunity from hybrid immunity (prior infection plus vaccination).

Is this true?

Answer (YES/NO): NO